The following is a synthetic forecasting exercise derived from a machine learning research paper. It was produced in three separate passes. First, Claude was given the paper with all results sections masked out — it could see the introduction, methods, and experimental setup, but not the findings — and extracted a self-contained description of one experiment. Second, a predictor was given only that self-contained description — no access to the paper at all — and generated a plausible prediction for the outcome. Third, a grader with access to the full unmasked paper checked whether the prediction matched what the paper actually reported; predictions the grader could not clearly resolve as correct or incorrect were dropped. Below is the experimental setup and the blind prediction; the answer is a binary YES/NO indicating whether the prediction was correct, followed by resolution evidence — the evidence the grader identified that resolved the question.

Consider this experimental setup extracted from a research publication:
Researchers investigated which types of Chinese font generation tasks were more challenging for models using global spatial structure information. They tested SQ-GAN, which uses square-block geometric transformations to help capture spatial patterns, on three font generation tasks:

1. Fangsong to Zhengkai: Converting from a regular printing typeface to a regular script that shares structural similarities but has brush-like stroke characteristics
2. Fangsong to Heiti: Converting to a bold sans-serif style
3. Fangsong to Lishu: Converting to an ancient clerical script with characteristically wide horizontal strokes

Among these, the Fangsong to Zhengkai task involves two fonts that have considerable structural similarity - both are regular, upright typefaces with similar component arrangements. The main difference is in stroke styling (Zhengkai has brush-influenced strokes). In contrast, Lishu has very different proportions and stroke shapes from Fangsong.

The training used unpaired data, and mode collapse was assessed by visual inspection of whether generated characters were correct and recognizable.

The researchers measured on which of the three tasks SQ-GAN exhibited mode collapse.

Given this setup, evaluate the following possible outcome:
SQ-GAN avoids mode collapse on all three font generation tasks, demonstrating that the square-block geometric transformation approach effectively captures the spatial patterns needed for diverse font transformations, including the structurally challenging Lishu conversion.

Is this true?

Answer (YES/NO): NO